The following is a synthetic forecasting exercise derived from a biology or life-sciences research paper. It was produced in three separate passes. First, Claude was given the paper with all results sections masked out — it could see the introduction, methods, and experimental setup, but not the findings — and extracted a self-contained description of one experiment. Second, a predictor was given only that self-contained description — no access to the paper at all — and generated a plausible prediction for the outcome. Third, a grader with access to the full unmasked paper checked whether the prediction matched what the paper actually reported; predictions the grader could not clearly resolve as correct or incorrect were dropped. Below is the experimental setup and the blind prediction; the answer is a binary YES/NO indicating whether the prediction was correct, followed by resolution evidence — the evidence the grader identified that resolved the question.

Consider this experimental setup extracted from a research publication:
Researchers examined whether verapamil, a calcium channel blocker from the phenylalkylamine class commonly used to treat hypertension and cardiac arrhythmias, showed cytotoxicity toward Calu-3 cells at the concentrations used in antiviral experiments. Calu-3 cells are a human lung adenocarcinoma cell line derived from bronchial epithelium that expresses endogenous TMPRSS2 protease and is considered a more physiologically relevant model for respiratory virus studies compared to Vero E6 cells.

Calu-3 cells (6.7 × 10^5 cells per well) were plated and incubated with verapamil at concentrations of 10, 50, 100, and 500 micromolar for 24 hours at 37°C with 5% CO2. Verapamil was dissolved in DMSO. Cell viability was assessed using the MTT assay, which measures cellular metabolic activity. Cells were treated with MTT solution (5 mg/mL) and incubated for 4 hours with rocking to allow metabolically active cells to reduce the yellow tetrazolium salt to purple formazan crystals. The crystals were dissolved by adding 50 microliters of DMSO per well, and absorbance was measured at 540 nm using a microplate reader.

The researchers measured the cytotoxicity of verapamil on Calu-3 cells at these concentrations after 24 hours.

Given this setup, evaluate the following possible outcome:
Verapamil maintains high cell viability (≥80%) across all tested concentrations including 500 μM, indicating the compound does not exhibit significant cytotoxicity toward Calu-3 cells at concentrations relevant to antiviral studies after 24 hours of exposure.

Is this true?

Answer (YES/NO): NO